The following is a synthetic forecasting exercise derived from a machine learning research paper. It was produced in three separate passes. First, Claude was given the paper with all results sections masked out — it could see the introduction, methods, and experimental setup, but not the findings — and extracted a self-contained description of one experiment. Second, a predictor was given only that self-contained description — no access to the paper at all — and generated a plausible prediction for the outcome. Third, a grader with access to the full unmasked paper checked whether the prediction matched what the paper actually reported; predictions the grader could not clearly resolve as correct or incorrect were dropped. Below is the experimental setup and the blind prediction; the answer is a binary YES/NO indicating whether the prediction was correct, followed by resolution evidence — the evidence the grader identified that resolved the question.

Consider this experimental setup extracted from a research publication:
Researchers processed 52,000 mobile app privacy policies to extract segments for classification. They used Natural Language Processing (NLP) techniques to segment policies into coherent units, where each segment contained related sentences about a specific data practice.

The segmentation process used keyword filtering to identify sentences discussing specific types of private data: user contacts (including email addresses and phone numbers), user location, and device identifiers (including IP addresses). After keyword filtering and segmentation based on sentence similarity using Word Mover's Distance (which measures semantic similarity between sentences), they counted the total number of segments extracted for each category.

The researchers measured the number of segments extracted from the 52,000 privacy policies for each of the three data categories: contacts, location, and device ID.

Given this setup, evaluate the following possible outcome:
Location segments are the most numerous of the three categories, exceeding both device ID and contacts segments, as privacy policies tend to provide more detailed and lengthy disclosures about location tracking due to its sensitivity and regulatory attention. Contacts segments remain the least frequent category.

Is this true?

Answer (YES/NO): NO